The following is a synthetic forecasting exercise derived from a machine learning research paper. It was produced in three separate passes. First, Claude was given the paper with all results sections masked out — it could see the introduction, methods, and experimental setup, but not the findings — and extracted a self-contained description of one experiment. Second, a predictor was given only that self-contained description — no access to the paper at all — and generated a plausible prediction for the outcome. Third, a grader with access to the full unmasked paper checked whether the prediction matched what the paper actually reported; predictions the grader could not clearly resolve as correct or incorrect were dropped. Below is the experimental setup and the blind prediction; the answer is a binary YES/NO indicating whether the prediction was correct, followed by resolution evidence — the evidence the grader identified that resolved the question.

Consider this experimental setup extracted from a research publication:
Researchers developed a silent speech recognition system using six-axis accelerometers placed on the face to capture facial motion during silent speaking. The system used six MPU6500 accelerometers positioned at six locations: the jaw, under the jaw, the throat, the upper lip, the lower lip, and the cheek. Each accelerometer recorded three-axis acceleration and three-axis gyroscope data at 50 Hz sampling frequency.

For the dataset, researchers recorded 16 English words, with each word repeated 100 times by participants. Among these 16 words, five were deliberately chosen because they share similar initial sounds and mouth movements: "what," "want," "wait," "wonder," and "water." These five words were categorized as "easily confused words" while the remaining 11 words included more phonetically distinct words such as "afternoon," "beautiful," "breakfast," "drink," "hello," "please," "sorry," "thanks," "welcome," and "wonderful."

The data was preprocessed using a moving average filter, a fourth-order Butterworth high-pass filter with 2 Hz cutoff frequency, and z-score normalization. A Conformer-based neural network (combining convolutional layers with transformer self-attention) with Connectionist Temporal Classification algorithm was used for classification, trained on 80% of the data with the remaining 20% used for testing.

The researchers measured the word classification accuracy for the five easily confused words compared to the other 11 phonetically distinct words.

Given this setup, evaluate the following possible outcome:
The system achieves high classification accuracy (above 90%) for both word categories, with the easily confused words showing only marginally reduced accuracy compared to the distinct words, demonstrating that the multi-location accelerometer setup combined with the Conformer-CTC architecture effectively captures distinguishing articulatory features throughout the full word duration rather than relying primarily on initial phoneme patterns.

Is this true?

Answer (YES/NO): NO